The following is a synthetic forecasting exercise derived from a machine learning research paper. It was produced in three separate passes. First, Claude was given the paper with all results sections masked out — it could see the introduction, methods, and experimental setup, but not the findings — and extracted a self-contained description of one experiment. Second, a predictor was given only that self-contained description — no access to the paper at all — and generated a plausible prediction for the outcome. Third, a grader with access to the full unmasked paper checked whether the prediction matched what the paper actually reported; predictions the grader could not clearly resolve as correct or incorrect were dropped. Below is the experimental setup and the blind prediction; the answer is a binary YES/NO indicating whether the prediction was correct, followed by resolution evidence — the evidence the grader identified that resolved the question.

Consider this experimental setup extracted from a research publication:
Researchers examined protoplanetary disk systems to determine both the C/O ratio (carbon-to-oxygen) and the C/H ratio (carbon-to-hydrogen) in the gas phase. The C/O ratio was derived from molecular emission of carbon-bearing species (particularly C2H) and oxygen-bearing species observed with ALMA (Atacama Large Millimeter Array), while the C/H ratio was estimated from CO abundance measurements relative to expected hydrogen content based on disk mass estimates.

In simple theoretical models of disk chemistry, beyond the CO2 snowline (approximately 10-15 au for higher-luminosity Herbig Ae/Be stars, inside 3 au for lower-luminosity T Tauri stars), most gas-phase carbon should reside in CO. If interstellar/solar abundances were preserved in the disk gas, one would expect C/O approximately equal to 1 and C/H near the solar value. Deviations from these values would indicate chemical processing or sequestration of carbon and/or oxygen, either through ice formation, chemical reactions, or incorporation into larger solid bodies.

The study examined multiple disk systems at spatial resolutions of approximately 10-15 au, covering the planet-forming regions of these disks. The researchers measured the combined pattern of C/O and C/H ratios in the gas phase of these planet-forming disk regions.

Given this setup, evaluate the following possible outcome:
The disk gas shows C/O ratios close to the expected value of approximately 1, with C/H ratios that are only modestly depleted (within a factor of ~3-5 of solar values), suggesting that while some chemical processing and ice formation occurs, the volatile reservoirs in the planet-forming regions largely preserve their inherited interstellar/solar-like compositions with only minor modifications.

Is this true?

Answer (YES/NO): NO